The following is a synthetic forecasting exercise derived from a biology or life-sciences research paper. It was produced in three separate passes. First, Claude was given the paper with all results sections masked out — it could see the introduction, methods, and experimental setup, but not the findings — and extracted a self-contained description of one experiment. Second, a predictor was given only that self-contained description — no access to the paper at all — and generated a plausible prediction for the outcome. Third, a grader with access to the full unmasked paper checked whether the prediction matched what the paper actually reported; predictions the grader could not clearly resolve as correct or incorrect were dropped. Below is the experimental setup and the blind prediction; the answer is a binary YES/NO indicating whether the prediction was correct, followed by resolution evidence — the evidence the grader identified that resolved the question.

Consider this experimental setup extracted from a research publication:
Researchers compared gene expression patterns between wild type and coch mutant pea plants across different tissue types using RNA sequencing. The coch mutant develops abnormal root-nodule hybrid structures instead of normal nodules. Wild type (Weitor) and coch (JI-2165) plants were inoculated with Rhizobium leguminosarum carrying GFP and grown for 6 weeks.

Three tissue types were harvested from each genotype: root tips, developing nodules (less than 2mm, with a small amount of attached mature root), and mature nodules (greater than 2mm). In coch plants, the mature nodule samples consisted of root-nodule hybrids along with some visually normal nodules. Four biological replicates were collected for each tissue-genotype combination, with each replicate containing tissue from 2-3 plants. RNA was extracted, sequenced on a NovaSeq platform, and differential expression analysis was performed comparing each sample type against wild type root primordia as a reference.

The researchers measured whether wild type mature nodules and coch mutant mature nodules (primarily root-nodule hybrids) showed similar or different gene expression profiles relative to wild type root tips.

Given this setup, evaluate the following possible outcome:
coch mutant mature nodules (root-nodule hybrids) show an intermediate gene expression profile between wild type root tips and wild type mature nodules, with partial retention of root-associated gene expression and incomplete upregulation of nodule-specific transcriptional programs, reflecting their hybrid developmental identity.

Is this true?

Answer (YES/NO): NO